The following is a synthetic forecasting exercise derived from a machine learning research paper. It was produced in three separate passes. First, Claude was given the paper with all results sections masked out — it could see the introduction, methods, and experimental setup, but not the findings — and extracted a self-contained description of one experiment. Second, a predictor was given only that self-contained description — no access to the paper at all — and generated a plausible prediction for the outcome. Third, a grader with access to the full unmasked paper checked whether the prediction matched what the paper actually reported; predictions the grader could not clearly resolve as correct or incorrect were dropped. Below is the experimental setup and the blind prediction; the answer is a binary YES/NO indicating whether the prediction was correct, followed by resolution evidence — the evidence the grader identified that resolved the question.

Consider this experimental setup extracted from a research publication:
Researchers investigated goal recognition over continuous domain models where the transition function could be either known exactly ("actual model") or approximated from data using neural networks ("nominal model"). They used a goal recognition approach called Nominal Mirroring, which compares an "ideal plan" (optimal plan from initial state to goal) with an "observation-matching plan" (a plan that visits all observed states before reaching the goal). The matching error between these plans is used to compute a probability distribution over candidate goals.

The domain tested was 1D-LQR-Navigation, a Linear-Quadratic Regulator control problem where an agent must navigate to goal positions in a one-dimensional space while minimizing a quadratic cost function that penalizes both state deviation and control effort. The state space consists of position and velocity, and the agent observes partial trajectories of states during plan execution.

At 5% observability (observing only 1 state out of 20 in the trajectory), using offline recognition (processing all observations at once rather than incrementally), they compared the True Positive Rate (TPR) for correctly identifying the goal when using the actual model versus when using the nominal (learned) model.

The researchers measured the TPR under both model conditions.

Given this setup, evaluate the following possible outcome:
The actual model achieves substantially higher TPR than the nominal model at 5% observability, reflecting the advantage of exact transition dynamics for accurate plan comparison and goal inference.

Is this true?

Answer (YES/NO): YES